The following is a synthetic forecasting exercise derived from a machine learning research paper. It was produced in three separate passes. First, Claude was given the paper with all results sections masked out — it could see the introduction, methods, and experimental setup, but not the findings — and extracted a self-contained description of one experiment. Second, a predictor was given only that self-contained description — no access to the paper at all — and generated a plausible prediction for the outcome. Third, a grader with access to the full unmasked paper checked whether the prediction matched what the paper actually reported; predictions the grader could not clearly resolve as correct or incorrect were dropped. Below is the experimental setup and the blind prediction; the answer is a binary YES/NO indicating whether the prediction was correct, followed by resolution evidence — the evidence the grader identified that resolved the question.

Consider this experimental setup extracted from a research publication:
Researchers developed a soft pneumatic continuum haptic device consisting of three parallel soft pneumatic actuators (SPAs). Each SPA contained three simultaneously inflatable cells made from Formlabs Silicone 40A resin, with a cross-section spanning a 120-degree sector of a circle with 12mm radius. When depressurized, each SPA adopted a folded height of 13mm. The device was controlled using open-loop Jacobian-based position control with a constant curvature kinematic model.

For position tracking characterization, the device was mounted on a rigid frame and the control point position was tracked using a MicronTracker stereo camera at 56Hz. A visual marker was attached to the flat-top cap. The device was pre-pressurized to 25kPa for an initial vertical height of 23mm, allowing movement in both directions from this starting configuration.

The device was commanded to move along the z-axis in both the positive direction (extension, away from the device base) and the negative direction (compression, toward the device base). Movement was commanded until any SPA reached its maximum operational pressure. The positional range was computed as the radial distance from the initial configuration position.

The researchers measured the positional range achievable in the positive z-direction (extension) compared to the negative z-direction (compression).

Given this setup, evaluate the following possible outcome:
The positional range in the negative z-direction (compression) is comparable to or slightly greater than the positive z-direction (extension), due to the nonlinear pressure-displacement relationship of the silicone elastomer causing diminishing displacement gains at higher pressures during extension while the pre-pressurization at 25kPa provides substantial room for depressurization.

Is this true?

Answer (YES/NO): NO